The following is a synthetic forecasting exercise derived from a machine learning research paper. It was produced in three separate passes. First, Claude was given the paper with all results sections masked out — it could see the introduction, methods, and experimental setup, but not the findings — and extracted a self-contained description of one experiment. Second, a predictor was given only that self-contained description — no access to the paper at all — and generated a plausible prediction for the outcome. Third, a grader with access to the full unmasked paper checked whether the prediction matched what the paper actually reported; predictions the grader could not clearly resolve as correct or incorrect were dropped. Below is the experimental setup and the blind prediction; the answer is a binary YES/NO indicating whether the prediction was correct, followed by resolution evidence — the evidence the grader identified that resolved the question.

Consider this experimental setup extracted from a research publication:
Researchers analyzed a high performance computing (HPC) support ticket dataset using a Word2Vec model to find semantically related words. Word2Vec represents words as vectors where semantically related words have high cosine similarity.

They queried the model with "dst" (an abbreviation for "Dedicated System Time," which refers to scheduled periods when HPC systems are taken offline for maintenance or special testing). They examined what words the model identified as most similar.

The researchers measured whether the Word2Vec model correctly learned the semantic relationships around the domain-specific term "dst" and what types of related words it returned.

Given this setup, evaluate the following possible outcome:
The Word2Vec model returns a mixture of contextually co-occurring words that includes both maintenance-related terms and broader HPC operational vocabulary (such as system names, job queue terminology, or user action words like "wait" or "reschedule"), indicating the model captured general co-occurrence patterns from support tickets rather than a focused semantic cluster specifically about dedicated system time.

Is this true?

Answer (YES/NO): NO